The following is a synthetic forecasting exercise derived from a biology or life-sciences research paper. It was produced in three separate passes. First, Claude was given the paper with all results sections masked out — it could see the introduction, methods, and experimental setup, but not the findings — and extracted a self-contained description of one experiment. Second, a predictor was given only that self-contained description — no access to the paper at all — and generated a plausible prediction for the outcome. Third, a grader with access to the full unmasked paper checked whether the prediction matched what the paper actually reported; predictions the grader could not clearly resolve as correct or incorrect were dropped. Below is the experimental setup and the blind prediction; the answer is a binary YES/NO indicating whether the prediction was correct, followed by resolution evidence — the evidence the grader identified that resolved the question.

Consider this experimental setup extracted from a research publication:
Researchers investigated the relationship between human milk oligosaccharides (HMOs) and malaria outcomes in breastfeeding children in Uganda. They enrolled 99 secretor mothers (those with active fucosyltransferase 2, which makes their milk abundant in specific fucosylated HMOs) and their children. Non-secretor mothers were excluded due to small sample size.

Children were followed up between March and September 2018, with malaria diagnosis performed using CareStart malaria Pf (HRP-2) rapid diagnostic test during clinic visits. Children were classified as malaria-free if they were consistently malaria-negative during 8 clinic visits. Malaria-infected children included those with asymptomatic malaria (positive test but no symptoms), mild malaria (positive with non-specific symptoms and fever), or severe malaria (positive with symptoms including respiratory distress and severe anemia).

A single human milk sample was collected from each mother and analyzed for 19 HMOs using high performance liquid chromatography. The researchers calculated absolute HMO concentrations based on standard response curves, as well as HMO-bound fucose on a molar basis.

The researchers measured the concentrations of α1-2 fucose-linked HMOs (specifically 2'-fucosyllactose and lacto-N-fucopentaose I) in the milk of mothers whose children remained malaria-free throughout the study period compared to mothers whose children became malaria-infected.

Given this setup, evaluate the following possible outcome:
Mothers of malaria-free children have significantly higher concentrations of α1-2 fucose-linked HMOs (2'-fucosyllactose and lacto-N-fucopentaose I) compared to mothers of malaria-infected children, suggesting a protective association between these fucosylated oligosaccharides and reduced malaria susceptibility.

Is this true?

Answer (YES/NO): YES